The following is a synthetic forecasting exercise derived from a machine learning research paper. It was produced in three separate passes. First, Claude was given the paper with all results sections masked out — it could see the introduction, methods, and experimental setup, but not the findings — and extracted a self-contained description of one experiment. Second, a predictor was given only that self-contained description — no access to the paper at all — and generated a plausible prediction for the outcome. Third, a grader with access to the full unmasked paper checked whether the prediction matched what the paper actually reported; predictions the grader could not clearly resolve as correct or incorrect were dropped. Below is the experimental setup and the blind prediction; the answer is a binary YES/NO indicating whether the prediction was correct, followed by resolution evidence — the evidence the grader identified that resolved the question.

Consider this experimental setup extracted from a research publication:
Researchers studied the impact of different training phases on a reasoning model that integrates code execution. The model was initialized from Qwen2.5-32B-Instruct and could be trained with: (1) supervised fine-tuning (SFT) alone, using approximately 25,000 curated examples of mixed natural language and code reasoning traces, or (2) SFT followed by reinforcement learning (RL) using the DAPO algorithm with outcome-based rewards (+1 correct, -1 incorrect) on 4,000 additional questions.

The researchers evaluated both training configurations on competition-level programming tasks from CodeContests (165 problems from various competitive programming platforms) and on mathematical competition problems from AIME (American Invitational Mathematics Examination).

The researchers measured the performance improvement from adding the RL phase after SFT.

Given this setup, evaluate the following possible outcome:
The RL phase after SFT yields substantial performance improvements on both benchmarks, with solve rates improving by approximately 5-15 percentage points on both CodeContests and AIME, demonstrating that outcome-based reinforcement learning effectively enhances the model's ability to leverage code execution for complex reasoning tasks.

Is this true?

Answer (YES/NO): NO